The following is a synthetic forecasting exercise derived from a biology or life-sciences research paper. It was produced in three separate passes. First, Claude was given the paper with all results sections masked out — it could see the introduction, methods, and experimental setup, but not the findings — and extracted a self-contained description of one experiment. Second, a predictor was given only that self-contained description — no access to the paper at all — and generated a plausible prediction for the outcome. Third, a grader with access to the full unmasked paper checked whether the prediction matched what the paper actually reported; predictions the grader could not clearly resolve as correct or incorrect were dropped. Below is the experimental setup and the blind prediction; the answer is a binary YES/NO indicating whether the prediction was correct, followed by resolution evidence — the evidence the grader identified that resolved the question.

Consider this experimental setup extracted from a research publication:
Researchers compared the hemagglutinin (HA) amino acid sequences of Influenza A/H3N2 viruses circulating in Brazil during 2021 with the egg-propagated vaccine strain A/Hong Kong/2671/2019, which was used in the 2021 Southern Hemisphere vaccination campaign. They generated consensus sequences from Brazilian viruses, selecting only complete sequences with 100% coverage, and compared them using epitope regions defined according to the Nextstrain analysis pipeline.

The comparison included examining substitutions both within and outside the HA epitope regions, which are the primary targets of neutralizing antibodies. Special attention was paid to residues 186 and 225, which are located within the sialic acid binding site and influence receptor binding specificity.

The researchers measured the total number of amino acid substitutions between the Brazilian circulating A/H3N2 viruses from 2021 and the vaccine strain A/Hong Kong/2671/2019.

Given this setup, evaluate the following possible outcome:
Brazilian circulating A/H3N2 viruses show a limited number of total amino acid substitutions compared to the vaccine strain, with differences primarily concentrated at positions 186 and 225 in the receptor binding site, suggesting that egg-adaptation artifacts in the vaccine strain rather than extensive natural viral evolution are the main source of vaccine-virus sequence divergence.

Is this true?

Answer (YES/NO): NO